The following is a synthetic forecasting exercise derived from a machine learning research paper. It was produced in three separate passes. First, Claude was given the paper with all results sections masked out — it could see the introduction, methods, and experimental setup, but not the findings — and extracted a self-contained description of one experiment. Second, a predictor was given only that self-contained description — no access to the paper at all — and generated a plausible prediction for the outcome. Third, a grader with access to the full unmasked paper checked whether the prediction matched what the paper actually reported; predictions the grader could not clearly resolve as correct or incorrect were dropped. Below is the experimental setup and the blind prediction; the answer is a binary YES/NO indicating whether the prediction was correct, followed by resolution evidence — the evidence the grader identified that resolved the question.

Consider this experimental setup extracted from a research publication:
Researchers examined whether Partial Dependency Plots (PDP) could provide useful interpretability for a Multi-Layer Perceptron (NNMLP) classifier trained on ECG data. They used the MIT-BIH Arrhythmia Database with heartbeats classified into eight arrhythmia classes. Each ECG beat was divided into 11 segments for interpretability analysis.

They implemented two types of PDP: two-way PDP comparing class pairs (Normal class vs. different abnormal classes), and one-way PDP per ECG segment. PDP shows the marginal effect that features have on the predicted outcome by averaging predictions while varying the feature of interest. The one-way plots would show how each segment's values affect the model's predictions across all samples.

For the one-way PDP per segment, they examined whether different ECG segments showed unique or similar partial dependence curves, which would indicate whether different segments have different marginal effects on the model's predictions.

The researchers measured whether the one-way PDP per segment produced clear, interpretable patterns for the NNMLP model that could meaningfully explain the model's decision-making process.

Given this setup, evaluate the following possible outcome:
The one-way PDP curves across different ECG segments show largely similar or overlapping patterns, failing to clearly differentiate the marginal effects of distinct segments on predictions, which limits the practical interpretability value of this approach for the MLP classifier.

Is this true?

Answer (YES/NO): NO